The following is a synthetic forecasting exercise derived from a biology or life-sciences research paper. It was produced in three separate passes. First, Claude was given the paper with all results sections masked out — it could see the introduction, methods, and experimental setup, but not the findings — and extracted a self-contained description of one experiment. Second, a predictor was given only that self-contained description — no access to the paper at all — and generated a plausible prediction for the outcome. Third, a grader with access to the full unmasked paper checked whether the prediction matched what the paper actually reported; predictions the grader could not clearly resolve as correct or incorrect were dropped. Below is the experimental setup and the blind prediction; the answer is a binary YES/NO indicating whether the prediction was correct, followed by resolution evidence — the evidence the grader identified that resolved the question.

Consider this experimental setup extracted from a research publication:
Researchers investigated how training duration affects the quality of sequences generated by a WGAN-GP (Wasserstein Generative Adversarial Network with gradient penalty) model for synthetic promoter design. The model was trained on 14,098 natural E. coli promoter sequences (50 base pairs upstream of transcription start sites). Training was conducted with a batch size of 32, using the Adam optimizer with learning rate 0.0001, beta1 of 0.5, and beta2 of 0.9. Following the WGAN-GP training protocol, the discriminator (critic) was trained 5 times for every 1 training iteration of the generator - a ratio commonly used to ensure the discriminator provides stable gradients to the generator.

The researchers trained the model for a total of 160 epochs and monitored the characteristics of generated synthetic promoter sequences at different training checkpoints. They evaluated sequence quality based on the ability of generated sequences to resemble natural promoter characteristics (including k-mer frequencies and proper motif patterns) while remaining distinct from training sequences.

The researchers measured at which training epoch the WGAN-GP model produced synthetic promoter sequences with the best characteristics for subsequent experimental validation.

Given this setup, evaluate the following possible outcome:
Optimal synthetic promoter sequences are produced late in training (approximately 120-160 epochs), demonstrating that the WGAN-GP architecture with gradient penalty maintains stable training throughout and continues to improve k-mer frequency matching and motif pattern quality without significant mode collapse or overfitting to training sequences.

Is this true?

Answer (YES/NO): NO